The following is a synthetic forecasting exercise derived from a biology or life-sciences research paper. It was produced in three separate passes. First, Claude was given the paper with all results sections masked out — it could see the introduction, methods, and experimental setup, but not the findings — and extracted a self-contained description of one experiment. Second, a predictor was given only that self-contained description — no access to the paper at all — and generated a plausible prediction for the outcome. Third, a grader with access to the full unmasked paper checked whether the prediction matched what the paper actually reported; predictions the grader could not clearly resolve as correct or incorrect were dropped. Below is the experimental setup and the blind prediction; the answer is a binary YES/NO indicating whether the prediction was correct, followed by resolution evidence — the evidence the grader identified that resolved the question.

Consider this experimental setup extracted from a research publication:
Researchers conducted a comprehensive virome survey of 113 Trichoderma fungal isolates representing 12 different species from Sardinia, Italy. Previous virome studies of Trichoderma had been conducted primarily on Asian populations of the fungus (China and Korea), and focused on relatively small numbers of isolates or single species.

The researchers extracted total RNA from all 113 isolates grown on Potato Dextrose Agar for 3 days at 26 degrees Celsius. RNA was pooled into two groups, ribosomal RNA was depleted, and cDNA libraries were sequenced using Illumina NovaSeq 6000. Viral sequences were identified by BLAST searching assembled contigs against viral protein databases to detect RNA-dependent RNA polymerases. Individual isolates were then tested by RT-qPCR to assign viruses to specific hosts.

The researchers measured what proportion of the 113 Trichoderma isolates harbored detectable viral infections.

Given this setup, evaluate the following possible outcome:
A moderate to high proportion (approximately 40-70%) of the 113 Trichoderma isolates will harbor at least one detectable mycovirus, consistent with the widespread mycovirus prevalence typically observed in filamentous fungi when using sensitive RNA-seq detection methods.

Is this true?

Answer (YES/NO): NO